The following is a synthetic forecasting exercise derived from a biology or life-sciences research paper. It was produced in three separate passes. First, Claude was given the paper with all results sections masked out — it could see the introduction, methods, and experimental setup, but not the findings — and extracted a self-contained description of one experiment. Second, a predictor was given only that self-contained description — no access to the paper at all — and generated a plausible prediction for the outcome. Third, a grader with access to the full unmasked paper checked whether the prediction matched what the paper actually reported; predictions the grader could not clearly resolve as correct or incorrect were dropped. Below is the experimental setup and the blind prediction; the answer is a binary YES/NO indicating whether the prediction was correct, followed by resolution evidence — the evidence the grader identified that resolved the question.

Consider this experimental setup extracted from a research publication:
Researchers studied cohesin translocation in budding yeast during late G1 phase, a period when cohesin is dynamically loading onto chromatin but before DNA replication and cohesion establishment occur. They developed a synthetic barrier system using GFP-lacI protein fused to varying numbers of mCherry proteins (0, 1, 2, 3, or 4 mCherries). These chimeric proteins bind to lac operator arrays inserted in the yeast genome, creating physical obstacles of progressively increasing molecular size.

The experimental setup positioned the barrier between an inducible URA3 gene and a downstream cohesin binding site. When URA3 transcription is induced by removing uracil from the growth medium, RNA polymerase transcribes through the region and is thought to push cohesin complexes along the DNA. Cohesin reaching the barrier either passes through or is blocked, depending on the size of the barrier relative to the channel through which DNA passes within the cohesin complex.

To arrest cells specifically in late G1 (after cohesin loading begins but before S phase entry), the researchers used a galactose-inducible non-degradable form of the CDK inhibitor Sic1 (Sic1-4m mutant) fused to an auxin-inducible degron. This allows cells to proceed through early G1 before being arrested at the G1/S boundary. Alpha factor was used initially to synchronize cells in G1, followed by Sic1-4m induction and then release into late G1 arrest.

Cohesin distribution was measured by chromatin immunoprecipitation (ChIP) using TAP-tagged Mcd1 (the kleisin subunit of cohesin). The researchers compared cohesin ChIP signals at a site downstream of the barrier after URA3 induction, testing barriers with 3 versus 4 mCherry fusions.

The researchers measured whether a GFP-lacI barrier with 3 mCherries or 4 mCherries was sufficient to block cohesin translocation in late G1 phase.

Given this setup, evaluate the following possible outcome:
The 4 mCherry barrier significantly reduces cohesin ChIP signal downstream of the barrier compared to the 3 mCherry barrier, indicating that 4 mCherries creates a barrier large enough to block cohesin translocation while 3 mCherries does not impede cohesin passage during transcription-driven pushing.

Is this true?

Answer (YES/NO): NO